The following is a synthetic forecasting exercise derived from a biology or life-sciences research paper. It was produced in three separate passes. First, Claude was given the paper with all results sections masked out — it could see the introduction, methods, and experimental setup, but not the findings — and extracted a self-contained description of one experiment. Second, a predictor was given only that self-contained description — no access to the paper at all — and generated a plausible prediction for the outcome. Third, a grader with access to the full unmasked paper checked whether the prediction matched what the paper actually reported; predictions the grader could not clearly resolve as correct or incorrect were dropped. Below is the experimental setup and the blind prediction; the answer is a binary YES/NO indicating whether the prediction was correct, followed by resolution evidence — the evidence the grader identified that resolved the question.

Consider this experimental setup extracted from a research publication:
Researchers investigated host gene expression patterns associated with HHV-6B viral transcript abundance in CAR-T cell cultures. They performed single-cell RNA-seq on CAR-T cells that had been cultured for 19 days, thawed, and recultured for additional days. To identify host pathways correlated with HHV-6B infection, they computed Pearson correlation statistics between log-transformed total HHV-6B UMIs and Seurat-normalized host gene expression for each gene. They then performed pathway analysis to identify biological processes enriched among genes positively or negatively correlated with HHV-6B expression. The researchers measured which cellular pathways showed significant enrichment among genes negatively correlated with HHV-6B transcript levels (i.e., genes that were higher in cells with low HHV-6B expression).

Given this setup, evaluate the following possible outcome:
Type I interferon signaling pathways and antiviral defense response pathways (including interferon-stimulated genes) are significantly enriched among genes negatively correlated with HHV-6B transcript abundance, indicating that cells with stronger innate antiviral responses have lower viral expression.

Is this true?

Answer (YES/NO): YES